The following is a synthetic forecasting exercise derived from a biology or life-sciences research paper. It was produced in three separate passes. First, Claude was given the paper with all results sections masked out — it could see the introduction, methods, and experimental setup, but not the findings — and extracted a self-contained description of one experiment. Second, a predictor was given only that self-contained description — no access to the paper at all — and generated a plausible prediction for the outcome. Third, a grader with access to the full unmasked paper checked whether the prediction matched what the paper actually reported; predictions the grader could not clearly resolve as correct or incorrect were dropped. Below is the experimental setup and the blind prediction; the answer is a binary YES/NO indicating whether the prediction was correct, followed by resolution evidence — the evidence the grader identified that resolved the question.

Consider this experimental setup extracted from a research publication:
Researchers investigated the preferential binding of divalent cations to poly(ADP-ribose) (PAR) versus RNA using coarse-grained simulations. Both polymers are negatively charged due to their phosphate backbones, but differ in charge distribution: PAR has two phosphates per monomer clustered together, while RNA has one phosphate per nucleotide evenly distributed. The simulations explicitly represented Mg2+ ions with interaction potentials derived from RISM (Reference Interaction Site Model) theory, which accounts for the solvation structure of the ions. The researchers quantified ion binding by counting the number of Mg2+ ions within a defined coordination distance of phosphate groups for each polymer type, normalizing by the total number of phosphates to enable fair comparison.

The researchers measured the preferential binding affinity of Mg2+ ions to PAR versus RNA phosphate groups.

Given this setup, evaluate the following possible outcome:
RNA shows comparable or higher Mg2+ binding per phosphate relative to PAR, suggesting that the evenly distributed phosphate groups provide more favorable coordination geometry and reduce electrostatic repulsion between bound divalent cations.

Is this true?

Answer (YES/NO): NO